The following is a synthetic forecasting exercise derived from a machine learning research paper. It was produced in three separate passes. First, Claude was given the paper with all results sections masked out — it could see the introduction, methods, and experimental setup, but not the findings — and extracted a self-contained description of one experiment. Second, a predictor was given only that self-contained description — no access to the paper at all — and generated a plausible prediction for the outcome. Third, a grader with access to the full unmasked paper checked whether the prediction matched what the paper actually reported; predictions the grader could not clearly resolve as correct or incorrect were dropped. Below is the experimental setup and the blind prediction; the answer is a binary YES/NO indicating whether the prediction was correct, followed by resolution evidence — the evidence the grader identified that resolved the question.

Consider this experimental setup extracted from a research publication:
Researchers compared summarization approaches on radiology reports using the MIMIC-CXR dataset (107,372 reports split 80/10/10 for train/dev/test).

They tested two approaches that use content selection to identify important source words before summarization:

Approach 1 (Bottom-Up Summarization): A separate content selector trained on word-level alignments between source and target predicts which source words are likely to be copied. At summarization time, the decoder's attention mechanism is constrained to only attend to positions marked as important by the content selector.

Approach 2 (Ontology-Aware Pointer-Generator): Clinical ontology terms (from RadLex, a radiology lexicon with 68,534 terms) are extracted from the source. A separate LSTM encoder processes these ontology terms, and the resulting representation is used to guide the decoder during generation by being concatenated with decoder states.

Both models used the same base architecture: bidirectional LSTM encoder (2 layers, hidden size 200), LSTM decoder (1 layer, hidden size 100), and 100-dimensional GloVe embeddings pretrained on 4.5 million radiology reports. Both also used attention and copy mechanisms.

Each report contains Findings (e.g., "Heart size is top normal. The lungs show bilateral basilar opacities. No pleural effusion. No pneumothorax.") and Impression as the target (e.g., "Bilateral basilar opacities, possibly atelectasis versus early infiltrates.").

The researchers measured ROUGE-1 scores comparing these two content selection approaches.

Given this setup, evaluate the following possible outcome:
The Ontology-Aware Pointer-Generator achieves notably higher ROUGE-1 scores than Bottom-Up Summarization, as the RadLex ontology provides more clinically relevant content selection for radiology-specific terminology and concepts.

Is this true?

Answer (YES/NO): NO